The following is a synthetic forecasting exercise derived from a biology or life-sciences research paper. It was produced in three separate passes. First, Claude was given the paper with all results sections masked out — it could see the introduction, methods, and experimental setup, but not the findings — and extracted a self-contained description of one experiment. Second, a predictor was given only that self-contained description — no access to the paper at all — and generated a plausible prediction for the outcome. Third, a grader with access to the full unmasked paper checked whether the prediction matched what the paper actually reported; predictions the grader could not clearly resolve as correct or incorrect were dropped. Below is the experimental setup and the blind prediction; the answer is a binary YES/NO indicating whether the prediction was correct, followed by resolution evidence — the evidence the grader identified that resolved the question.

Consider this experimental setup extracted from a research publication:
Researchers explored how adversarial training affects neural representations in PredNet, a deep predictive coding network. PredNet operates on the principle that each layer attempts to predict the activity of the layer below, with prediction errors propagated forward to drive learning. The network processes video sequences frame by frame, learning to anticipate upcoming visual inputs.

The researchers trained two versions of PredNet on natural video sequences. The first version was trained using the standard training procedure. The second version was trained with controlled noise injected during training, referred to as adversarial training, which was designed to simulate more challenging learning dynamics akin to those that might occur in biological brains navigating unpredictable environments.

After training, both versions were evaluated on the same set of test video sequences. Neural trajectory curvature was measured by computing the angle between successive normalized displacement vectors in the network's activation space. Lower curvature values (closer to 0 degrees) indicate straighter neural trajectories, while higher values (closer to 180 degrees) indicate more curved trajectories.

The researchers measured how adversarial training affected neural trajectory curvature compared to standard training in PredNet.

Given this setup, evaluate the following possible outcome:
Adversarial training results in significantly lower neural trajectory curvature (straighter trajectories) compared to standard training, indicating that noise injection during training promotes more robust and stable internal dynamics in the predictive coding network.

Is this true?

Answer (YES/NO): YES